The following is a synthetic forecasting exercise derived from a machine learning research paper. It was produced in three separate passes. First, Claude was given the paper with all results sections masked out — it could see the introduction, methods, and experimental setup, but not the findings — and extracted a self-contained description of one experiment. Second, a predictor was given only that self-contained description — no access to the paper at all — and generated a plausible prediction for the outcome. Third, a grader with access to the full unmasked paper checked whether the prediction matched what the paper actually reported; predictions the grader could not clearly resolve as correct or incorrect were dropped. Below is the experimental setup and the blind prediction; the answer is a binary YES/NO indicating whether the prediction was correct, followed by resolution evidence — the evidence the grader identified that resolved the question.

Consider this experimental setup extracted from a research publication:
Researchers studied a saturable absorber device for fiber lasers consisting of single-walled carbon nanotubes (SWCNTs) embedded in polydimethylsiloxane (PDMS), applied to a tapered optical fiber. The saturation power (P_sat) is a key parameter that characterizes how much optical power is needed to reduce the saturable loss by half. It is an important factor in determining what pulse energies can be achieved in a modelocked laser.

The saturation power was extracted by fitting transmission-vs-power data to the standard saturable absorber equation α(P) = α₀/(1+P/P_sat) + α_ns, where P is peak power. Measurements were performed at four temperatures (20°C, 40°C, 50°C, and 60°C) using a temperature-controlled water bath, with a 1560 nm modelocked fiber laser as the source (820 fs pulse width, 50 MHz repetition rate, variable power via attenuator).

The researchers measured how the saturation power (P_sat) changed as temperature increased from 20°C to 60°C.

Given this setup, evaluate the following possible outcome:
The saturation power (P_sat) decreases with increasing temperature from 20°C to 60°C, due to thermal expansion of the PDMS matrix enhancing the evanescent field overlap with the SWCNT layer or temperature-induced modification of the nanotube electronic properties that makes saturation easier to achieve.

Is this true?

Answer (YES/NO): NO